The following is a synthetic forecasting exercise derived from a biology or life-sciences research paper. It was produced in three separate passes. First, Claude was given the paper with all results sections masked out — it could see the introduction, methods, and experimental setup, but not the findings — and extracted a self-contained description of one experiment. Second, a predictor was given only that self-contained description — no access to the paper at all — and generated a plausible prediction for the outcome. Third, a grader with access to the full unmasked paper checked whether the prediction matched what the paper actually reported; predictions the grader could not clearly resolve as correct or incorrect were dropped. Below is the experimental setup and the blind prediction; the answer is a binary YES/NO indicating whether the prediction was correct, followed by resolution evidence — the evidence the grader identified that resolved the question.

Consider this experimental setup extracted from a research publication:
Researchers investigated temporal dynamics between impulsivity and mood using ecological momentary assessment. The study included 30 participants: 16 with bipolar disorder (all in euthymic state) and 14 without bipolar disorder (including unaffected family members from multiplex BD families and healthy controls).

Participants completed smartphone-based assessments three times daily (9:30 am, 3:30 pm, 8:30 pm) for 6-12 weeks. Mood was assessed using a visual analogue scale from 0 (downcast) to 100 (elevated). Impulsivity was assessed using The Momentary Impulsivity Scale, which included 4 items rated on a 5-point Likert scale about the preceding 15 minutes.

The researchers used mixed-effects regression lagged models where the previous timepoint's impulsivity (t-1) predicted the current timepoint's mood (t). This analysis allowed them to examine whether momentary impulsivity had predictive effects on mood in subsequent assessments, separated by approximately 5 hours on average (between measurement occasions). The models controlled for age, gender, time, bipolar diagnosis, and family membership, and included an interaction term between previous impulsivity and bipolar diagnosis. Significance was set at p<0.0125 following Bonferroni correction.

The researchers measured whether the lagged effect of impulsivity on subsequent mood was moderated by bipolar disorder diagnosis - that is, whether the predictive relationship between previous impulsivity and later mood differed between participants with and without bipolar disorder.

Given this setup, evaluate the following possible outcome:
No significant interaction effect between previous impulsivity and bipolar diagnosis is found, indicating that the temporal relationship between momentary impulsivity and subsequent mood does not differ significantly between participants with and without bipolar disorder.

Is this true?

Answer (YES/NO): YES